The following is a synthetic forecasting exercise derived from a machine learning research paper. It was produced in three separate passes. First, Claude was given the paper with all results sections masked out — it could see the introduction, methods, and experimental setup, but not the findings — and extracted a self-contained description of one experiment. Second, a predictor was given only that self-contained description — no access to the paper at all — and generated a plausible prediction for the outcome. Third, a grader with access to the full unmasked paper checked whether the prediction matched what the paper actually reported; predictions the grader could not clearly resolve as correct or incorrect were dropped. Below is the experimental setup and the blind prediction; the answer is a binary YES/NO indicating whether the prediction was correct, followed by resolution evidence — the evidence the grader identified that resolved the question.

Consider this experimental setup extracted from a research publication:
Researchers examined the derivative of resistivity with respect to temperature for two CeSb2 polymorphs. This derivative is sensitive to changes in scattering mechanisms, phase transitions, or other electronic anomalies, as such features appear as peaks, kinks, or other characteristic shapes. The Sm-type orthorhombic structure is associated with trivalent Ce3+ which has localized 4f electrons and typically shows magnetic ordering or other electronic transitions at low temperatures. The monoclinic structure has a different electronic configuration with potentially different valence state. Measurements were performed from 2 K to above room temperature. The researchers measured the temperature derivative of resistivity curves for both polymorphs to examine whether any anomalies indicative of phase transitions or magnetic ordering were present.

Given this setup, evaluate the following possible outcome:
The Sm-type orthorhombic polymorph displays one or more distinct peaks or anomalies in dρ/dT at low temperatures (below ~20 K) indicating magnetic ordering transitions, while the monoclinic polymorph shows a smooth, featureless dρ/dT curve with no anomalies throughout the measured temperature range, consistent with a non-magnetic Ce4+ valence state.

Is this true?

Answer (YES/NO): NO